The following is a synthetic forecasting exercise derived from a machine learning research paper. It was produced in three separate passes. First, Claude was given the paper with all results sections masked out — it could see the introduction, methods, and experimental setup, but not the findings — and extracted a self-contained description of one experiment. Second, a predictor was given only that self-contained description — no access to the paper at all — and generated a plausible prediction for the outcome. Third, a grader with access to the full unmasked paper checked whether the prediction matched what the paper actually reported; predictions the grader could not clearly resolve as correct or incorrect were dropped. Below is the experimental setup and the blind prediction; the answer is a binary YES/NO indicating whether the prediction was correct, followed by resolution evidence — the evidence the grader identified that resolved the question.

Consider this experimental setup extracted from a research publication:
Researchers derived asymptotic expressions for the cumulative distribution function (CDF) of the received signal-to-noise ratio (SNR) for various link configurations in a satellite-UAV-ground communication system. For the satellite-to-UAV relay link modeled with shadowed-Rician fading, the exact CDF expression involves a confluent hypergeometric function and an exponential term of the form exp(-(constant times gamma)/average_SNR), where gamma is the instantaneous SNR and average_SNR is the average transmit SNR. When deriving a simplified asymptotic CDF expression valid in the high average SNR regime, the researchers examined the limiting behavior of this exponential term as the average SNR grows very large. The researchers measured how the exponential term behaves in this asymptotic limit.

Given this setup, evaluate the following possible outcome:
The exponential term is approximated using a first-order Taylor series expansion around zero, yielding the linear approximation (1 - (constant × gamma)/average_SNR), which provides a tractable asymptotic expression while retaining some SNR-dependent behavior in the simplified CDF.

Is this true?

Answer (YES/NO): NO